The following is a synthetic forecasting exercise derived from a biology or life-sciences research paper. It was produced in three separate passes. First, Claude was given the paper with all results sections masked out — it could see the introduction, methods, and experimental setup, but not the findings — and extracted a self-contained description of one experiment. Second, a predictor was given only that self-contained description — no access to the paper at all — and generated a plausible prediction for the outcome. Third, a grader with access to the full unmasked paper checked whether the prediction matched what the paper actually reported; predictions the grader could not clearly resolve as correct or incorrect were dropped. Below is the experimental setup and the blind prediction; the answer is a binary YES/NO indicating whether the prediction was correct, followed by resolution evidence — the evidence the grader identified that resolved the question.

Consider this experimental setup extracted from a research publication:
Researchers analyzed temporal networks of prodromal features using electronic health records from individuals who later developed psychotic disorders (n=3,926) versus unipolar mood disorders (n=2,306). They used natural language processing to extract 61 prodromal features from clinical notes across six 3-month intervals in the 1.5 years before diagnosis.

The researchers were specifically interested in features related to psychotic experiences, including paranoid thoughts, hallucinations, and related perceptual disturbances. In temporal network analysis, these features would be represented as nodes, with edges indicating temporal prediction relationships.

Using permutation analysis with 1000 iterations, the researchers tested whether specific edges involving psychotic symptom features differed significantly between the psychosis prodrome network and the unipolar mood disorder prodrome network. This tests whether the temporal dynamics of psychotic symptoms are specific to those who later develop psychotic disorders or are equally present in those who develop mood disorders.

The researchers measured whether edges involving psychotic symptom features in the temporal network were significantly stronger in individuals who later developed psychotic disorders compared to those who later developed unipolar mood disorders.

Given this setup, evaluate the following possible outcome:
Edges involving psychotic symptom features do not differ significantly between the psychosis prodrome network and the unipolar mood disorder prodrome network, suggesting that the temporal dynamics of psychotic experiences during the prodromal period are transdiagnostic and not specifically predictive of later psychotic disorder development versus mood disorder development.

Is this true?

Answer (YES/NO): NO